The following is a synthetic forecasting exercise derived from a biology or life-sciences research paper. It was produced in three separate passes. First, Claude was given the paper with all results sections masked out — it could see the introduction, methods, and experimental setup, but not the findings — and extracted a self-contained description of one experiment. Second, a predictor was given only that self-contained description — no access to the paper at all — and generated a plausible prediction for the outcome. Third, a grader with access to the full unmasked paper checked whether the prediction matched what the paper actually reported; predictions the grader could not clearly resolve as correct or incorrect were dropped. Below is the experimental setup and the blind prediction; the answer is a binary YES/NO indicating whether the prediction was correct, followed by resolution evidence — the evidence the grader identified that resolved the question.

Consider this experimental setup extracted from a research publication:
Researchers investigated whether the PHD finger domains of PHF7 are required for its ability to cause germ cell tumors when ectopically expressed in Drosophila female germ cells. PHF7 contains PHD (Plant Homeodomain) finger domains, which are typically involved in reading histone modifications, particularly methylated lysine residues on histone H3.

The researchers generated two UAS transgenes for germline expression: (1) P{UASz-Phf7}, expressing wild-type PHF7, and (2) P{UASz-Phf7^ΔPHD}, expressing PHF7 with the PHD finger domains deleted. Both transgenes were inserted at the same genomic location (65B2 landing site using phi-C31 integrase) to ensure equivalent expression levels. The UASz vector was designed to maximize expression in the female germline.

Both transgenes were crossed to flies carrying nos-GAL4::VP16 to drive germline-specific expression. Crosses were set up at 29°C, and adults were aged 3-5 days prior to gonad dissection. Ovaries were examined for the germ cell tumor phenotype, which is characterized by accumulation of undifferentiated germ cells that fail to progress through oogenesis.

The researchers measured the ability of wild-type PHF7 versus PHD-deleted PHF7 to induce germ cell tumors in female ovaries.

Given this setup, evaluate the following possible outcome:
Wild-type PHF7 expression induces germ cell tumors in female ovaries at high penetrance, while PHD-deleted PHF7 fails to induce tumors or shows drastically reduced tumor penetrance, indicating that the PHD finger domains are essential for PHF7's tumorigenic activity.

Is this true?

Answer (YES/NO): NO